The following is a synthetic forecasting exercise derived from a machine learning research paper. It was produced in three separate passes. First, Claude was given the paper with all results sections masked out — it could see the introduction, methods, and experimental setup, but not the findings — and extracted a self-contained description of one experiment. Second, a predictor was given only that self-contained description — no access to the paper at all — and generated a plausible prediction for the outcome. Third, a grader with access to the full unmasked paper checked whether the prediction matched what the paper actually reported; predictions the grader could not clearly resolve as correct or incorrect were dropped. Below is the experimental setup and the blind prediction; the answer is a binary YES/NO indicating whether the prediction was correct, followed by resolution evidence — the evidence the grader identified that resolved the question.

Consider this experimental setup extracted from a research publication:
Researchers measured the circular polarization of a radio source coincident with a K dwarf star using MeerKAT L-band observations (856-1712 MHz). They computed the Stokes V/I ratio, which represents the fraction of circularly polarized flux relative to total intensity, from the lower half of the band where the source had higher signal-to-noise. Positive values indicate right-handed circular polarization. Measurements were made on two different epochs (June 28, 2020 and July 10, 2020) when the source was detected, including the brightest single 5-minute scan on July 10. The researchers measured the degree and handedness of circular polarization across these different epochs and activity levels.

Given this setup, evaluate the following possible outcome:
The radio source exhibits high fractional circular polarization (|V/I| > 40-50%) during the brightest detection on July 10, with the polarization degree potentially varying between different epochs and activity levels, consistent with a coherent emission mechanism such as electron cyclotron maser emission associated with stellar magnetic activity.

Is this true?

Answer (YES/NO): NO